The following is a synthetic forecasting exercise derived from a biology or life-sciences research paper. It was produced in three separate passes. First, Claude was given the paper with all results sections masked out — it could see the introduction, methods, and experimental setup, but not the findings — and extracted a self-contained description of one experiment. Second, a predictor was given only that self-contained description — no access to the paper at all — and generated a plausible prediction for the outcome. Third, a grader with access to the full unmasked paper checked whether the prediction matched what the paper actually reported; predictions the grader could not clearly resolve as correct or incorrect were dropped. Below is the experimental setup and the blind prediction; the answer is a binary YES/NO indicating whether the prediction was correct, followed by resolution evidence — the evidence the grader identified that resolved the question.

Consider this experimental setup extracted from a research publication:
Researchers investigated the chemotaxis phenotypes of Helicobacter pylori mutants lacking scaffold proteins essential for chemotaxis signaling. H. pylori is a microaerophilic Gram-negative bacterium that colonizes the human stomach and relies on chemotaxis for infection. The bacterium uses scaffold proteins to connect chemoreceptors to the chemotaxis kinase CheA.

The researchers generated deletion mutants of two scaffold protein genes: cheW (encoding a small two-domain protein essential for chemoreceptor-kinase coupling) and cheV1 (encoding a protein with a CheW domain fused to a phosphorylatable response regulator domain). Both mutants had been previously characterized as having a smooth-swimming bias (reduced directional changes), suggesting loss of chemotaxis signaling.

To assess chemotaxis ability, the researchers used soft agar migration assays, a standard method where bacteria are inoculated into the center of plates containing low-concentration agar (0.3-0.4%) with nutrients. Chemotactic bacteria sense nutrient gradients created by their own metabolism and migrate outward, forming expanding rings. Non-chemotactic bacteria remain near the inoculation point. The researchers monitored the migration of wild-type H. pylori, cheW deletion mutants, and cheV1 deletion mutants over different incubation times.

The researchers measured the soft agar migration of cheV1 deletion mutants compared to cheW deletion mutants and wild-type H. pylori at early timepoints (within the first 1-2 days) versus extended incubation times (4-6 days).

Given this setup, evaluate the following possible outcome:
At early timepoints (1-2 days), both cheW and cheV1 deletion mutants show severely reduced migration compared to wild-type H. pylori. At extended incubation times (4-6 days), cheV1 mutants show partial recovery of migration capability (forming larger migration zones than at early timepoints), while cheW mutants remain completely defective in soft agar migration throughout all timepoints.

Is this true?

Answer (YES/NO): NO